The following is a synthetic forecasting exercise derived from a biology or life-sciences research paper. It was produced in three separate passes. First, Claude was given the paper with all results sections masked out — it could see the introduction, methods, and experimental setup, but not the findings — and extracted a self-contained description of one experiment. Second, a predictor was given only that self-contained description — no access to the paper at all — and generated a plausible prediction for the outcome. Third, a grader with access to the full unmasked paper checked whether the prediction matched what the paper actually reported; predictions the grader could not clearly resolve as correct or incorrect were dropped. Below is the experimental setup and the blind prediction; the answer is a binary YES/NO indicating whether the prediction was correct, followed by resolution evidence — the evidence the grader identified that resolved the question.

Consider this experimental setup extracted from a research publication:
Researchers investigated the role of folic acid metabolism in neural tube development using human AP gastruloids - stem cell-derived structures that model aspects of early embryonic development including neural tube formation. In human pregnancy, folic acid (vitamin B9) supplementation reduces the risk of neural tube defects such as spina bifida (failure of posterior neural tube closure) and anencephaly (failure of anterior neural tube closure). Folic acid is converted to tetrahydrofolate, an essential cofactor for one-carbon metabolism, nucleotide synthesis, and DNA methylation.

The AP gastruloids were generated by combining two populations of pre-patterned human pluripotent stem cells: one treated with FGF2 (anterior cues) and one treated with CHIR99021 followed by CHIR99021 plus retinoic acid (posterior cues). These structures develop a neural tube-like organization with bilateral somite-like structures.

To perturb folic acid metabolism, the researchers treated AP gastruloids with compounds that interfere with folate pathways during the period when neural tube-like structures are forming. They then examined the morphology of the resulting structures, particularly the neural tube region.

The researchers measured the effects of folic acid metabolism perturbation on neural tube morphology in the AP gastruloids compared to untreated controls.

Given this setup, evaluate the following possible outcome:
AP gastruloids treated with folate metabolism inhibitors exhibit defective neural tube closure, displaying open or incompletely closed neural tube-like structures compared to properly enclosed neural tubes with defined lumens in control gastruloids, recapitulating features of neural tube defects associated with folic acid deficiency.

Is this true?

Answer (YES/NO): NO